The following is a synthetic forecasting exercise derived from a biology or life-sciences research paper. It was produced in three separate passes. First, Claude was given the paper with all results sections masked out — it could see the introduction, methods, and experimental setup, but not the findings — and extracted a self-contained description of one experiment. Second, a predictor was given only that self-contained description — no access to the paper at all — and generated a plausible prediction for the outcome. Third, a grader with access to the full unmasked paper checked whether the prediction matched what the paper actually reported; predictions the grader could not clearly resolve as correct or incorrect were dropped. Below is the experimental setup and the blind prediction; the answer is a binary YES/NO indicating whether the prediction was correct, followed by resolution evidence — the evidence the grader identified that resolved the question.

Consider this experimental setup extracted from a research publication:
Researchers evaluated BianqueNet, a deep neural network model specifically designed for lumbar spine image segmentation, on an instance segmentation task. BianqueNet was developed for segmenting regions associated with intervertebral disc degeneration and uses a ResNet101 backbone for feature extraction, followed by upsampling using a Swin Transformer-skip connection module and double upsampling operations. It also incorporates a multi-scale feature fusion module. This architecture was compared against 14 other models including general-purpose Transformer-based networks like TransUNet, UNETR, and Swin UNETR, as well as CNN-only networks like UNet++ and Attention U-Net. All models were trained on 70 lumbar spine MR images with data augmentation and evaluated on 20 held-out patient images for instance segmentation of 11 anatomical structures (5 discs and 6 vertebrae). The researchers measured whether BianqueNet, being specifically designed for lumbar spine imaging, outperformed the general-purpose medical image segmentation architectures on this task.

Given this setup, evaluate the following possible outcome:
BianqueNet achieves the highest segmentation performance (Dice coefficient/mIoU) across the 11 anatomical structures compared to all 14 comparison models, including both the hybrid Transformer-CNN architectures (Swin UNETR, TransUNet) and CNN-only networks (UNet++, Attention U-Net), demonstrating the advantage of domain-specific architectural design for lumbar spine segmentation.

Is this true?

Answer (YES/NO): NO